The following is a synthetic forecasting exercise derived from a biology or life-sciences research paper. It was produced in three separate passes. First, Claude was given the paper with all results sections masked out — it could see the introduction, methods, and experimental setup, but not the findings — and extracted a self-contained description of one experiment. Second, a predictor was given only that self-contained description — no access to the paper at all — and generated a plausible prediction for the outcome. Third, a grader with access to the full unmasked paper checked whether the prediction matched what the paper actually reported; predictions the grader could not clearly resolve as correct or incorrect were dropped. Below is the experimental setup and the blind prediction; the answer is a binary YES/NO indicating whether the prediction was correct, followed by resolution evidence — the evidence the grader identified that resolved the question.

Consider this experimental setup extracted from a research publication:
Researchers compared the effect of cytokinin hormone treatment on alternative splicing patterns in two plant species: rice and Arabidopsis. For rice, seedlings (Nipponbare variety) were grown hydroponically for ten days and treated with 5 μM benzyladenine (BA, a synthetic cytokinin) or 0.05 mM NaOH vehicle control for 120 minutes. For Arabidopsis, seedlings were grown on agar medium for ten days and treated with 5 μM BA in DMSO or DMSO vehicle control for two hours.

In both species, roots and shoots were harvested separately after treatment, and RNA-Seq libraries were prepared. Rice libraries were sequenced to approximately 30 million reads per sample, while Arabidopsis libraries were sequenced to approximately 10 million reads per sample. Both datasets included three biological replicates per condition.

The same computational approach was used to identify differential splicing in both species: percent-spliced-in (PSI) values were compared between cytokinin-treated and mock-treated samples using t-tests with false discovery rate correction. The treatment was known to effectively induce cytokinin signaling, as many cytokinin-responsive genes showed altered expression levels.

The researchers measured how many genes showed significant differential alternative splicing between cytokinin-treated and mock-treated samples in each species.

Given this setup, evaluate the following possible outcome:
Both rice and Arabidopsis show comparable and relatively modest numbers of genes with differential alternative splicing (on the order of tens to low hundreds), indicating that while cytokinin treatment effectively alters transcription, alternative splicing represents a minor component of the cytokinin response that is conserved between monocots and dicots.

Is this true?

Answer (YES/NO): NO